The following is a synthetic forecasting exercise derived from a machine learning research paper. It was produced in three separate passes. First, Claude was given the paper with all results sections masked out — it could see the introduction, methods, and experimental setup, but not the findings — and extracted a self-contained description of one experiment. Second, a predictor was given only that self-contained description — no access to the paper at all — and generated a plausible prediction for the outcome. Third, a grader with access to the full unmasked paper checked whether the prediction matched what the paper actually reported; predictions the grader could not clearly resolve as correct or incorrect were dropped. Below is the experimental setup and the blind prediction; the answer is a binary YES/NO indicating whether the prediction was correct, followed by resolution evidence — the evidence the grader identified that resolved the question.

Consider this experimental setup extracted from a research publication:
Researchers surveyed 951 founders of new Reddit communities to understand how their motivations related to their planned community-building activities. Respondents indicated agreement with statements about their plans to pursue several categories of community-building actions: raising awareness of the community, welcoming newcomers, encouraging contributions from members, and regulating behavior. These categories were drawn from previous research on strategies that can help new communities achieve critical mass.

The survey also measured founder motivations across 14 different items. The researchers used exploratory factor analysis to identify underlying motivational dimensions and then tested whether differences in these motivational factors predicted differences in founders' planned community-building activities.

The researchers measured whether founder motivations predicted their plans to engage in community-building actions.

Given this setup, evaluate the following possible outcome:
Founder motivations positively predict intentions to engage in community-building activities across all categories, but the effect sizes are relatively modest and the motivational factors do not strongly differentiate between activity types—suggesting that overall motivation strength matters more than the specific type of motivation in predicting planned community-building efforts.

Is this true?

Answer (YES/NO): NO